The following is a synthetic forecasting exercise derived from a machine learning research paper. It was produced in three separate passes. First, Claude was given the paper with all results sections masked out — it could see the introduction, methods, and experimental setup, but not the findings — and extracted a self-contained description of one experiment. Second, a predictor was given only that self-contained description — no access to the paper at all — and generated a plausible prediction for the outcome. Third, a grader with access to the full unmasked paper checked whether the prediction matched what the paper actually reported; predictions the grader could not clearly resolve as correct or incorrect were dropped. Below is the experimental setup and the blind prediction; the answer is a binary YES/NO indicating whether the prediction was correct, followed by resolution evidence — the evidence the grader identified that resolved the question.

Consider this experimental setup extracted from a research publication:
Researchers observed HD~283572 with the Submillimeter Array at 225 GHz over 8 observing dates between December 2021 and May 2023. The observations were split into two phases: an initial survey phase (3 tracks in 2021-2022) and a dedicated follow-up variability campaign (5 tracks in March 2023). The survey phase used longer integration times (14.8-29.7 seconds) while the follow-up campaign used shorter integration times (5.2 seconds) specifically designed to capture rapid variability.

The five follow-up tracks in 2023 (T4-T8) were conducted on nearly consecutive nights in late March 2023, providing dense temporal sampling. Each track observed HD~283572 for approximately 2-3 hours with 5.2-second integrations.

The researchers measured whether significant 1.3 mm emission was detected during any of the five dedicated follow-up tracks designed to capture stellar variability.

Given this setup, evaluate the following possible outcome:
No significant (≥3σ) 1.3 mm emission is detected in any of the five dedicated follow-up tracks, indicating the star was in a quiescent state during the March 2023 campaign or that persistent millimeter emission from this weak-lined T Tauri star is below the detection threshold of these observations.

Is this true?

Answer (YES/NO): YES